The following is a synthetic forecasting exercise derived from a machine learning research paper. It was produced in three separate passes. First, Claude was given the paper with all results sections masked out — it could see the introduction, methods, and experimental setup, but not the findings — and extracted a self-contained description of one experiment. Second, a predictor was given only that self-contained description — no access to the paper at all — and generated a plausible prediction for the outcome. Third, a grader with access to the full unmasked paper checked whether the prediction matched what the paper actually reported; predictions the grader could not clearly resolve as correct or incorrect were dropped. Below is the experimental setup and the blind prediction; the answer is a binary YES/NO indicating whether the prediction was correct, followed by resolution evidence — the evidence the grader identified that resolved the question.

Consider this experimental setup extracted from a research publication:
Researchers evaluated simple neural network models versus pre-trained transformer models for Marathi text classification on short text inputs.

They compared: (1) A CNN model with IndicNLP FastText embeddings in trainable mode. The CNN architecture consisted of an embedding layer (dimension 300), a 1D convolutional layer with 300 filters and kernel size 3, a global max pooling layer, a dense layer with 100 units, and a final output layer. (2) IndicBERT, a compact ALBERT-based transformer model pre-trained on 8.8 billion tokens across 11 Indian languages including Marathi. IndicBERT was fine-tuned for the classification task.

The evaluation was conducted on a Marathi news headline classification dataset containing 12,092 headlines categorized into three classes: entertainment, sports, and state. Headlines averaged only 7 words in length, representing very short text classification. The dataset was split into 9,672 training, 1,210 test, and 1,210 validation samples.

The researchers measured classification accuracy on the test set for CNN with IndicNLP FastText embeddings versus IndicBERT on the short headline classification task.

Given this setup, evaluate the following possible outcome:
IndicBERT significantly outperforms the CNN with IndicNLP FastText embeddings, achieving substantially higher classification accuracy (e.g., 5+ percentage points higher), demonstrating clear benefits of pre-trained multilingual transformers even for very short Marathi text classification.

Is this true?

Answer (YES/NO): NO